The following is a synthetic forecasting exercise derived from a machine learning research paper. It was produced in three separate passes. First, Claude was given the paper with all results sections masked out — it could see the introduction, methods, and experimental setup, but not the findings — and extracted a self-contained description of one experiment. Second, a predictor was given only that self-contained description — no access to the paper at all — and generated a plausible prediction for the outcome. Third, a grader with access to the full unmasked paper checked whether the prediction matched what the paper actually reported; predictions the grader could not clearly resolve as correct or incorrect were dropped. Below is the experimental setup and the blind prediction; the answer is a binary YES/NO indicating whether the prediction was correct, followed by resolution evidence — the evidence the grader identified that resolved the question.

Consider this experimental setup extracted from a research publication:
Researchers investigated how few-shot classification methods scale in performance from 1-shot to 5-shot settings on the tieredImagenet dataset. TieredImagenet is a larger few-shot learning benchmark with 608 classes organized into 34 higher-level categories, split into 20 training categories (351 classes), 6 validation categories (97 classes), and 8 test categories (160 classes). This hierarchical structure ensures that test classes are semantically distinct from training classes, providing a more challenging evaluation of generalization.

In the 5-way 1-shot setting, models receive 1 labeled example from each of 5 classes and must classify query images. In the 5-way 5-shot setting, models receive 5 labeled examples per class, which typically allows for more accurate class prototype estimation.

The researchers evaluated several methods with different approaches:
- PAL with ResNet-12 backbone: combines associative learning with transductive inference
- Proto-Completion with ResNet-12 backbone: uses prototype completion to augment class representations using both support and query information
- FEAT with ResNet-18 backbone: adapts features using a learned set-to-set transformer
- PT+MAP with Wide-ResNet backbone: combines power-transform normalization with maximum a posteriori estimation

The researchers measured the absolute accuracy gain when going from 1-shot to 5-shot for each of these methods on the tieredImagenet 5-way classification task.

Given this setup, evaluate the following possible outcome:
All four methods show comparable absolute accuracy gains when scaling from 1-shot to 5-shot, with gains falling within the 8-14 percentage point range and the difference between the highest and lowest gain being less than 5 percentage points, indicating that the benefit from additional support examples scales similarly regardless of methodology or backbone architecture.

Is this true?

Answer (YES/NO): NO